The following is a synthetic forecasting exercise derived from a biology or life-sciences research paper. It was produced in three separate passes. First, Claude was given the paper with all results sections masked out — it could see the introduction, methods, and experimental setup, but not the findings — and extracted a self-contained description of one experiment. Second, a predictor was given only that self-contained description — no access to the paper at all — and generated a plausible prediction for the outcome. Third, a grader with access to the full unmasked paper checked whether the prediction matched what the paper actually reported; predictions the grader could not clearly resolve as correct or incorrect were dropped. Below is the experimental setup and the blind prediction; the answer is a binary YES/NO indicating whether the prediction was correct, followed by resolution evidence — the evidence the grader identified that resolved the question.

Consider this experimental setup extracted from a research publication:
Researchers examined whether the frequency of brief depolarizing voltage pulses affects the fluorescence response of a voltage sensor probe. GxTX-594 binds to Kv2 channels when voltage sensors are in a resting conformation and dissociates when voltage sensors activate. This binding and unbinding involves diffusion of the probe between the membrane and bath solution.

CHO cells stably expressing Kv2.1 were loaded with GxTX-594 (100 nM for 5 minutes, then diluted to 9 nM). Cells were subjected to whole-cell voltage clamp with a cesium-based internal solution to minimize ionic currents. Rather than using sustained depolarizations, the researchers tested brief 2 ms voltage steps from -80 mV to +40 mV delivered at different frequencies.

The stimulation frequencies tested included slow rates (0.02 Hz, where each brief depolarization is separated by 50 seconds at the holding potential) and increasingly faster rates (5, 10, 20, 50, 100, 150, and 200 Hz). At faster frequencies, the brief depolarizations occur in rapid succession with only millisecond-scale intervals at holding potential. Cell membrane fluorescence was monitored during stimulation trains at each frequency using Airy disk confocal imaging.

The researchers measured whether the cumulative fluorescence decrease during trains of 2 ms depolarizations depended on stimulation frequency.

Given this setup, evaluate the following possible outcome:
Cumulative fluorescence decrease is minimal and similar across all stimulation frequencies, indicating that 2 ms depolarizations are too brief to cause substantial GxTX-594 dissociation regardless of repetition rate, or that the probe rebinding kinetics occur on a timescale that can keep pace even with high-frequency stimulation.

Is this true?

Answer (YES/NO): NO